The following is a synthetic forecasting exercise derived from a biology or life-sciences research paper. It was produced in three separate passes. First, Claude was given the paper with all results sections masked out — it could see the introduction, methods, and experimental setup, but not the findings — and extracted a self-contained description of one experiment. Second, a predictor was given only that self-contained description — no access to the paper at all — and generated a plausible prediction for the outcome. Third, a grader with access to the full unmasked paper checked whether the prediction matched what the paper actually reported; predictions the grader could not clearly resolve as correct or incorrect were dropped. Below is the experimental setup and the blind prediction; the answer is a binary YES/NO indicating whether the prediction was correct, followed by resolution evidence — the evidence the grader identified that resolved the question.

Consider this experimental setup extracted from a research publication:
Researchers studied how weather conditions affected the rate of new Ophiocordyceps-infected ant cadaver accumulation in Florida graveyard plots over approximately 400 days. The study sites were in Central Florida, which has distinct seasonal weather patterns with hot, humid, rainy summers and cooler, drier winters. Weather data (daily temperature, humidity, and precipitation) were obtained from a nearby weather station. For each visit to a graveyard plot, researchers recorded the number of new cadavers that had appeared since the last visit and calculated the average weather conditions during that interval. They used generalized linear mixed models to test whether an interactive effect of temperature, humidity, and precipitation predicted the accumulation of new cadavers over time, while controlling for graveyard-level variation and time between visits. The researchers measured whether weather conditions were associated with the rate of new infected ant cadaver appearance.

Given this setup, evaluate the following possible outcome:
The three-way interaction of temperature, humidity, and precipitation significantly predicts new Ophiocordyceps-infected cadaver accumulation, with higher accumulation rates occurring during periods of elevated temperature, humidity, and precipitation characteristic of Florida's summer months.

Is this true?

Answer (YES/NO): YES